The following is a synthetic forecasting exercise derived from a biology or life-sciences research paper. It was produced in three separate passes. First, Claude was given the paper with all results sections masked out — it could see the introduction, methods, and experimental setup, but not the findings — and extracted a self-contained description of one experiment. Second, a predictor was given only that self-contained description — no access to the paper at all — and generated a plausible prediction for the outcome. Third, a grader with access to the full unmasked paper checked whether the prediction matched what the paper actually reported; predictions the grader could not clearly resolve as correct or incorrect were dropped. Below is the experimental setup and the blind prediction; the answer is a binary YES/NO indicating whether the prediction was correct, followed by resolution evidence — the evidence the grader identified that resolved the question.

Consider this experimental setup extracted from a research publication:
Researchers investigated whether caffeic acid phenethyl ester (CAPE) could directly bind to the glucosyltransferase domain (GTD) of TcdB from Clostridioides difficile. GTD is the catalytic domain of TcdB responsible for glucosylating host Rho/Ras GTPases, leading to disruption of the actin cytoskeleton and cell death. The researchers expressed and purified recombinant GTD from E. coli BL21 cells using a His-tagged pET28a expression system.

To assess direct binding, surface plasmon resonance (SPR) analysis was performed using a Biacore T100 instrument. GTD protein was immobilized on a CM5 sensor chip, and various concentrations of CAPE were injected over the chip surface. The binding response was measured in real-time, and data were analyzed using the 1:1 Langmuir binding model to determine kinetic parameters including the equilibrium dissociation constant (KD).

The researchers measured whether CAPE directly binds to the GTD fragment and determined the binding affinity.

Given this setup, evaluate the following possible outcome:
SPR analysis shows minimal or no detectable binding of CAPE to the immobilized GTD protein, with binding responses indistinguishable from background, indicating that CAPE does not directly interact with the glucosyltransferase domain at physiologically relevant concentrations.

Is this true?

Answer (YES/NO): NO